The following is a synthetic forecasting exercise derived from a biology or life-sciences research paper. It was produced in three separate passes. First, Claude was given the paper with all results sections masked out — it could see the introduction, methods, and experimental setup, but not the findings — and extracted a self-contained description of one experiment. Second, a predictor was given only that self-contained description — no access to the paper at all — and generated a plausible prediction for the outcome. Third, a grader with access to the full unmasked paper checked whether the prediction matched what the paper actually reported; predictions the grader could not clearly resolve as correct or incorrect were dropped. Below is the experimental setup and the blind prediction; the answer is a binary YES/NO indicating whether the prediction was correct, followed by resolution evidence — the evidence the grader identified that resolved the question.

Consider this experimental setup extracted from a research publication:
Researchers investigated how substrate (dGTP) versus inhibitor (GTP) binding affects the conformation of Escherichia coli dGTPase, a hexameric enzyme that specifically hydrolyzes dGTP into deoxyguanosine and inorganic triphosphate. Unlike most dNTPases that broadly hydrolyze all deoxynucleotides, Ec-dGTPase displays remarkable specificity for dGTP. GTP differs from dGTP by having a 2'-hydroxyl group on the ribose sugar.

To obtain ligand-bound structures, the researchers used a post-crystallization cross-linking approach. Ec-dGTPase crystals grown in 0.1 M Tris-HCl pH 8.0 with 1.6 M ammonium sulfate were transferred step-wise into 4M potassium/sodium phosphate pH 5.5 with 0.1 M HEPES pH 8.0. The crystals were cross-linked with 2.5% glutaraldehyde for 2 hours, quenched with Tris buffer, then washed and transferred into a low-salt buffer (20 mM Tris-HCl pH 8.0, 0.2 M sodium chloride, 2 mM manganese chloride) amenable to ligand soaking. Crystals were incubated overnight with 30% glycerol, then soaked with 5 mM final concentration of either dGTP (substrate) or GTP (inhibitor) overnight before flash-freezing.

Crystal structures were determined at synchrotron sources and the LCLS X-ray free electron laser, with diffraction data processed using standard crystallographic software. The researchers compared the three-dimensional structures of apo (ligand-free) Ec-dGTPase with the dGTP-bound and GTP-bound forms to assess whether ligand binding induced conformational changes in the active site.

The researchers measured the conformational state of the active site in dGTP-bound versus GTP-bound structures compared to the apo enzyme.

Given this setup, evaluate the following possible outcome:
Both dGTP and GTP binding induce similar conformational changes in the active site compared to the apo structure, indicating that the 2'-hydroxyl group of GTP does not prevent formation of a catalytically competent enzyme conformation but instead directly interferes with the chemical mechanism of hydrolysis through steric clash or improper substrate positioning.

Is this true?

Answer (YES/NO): NO